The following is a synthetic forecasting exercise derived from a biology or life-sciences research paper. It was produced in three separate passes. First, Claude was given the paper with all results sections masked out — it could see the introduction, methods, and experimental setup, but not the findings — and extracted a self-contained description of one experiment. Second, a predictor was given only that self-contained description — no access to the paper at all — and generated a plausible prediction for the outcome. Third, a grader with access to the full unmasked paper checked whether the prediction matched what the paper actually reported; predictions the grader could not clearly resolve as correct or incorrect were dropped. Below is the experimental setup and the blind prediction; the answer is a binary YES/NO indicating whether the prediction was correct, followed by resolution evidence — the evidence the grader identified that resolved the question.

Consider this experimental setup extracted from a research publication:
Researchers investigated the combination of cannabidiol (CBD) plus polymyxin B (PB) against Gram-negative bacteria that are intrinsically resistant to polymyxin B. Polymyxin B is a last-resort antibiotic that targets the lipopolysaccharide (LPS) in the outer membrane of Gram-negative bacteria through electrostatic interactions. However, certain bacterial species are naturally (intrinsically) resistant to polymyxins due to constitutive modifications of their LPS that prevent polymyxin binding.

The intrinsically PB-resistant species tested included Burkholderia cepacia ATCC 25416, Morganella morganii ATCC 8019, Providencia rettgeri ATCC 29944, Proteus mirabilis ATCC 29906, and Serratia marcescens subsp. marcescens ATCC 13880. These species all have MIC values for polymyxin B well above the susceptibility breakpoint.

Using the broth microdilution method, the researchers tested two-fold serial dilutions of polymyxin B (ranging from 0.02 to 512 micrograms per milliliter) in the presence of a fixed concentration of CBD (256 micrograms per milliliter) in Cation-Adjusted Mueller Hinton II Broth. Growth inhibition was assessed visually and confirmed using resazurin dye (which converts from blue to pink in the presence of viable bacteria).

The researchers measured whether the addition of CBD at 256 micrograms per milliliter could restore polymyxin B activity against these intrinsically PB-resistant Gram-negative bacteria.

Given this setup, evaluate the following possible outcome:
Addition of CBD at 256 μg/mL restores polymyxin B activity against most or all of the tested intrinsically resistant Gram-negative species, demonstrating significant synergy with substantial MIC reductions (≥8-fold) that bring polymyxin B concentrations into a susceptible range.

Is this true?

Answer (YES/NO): NO